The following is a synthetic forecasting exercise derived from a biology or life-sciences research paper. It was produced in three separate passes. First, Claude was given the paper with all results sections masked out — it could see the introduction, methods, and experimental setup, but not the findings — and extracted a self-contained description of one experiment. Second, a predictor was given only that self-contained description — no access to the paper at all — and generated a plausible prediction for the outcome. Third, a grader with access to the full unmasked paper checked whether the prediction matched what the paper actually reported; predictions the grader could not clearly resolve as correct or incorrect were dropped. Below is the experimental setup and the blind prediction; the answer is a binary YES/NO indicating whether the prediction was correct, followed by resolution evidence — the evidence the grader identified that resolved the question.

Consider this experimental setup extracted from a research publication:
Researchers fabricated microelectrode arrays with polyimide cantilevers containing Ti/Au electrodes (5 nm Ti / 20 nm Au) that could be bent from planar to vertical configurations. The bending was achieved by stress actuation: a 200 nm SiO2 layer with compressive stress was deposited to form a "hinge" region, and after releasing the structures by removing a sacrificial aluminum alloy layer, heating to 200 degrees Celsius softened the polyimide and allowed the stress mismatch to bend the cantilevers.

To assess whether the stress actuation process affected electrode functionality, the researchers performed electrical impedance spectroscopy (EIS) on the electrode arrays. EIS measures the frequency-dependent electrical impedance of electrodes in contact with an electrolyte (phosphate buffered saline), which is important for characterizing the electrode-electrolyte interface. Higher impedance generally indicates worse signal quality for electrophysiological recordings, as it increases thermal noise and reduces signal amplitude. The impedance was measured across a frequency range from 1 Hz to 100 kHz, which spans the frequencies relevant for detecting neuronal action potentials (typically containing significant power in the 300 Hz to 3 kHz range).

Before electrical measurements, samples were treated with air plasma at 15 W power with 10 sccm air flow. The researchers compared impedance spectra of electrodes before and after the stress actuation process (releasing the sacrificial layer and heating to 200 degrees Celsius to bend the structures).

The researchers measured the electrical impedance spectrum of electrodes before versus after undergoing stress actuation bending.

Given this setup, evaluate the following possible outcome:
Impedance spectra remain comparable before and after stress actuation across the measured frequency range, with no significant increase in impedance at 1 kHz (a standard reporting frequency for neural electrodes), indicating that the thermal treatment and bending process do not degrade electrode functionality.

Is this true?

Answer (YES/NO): YES